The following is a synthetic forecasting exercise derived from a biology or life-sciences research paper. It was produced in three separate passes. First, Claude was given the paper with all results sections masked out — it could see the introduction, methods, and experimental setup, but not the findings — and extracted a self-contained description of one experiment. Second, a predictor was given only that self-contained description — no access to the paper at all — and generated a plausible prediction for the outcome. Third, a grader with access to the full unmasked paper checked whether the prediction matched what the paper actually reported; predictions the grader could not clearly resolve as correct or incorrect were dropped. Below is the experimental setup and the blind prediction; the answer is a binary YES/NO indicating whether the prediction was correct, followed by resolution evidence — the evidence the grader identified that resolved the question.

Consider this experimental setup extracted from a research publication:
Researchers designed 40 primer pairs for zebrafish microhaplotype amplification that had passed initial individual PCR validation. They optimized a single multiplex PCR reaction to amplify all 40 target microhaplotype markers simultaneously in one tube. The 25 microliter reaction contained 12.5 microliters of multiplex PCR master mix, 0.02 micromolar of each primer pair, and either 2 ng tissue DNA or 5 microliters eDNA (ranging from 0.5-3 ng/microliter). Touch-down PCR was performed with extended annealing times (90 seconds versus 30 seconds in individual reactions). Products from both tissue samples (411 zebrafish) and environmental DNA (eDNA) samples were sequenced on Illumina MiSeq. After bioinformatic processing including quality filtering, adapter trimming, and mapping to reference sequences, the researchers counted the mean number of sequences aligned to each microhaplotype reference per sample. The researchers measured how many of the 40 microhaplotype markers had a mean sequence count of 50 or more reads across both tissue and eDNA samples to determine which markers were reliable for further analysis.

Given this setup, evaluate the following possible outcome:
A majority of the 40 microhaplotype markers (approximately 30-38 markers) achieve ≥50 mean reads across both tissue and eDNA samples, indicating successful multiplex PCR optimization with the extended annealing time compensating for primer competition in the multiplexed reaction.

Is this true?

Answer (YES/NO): NO